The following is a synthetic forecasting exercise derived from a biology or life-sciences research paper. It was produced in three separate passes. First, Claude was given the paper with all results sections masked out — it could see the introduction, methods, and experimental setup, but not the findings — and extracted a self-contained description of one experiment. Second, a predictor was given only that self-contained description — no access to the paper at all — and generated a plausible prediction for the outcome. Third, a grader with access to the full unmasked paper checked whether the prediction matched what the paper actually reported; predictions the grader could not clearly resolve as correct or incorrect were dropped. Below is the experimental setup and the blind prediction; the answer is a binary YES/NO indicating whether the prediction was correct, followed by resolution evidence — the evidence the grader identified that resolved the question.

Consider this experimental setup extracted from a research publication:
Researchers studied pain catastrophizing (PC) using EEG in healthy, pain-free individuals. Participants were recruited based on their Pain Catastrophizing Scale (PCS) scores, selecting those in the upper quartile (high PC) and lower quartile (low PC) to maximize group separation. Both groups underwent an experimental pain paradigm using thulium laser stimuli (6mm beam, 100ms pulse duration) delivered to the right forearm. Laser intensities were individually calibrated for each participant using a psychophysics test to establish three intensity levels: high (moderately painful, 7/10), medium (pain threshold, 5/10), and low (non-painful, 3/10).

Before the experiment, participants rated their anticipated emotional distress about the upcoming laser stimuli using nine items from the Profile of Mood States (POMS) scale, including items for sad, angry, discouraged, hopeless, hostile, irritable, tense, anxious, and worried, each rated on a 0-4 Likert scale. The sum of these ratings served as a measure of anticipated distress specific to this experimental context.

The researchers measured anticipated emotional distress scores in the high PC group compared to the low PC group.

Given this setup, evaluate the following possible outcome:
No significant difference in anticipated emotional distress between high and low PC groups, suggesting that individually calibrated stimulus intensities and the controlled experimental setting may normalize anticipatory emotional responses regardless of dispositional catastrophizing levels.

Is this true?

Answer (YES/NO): NO